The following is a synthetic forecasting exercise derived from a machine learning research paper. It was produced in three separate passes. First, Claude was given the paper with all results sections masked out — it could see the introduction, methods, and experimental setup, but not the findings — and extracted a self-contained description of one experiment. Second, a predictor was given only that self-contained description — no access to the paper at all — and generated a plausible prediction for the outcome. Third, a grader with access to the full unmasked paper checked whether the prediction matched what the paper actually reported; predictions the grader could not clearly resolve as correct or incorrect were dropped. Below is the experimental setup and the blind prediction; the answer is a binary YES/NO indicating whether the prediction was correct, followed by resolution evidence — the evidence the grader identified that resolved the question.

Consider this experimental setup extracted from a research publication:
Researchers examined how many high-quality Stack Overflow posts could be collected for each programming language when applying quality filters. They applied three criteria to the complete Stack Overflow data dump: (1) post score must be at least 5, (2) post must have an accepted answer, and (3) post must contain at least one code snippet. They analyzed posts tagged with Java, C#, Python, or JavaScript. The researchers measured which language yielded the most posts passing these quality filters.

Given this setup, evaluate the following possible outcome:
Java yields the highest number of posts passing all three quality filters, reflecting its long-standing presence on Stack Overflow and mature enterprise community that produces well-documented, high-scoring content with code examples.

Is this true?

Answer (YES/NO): NO